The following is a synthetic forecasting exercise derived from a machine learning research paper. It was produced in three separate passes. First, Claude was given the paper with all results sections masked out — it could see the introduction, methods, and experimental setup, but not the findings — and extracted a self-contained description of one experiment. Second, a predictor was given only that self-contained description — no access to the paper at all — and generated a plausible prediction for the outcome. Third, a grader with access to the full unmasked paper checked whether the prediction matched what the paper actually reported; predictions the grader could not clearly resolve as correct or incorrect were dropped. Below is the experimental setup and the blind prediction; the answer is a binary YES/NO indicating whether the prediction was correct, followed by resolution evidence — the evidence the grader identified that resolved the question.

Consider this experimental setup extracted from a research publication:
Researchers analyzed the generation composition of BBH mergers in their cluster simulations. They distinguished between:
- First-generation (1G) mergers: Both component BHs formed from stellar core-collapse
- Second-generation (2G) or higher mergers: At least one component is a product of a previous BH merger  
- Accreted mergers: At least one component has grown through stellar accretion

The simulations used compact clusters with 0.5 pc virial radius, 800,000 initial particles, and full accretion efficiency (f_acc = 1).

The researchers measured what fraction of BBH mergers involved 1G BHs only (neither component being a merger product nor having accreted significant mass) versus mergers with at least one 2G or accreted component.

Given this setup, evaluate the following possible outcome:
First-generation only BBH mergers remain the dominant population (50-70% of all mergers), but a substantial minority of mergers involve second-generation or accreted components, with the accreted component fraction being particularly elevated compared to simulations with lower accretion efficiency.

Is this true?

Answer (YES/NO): NO